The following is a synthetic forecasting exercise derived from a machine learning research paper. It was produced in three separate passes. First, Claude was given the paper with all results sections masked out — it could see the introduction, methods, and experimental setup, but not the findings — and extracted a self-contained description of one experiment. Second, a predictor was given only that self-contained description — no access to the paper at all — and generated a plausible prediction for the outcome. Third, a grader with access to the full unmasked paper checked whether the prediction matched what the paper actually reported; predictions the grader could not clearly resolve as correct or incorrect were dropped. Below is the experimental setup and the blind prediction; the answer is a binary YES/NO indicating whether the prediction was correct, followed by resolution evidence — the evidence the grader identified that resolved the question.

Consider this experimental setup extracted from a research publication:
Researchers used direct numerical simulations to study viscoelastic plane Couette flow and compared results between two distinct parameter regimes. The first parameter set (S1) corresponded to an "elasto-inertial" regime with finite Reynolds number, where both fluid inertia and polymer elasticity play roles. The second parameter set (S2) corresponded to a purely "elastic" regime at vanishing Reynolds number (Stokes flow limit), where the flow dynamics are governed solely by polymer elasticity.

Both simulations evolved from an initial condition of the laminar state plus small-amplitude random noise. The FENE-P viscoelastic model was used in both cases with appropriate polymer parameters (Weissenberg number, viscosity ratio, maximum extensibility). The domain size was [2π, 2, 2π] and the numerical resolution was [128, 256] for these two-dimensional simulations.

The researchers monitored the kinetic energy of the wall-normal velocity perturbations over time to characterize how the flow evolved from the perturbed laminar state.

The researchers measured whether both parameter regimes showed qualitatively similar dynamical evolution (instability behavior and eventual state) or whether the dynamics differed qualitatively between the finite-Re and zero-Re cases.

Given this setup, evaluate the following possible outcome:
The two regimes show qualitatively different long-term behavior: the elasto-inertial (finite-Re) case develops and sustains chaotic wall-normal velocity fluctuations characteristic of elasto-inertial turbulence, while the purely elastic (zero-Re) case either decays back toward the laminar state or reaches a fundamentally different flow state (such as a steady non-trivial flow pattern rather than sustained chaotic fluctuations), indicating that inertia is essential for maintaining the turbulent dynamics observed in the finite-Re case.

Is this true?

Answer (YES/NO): NO